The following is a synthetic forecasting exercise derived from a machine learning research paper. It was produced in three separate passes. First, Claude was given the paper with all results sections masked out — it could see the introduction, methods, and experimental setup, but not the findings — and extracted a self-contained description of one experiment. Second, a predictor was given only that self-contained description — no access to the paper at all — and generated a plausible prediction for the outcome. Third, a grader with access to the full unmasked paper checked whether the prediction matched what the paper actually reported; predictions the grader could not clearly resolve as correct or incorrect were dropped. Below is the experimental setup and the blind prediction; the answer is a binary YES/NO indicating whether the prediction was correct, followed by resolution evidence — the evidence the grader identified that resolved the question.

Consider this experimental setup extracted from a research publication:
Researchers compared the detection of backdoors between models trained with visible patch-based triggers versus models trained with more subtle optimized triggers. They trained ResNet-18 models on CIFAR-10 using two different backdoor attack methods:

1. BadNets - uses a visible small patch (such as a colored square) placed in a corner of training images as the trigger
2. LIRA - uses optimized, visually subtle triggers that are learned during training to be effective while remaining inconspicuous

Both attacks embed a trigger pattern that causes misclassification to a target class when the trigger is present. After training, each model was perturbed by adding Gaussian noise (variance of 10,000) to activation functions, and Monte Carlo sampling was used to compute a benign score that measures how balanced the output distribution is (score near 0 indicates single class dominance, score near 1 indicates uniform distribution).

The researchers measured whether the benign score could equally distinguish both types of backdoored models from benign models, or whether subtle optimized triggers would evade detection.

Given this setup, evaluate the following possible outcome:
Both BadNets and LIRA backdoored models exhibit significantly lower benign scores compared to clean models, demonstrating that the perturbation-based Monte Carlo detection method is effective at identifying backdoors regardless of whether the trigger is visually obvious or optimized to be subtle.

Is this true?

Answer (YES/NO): YES